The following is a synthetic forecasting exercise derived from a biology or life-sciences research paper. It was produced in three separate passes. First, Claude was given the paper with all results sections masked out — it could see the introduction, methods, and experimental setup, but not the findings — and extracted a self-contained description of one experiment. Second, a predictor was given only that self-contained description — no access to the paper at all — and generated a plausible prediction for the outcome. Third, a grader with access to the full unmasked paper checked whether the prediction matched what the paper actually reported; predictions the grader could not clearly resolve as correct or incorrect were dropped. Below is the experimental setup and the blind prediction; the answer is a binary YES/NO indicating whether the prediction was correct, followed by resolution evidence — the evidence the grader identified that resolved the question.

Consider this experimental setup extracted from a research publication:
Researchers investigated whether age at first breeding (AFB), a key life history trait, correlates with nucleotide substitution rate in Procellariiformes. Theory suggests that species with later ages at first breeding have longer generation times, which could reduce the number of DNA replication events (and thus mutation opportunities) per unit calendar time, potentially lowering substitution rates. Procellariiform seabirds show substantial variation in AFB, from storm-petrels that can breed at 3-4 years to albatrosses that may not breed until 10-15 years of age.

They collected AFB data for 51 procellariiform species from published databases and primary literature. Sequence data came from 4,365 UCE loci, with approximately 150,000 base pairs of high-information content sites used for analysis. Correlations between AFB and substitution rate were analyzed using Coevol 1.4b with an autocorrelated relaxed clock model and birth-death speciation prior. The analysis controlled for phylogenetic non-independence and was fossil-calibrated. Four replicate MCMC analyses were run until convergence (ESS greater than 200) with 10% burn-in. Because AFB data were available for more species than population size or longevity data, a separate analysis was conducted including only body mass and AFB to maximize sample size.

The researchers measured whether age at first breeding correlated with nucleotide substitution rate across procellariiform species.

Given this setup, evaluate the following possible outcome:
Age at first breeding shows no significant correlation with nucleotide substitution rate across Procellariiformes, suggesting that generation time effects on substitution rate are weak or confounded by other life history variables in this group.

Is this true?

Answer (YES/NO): NO